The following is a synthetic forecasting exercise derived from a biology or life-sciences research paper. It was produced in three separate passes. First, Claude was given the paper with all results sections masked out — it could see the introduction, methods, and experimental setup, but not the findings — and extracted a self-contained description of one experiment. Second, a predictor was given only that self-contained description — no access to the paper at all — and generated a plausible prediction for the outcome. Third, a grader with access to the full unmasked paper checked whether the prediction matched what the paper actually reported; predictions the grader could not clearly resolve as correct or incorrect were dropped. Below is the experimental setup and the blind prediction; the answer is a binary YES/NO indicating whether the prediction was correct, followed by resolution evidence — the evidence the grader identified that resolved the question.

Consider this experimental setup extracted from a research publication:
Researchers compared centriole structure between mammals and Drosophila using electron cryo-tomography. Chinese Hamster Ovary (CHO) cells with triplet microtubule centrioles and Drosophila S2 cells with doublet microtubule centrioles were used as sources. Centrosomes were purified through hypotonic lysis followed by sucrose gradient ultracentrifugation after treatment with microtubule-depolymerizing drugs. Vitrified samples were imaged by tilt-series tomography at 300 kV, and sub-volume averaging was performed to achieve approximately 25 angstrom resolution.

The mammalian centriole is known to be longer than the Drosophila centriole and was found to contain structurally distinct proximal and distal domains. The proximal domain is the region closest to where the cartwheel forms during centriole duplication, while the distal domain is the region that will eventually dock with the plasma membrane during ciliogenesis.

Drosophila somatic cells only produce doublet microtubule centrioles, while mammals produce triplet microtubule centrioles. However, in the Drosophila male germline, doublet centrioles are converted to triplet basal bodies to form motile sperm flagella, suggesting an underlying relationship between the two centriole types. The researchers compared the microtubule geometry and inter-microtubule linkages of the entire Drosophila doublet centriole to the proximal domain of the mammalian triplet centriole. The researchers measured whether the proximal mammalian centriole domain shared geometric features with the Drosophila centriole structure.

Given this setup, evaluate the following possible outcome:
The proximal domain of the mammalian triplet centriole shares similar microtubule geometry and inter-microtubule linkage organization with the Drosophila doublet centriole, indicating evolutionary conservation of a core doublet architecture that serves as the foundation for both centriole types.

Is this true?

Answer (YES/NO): NO